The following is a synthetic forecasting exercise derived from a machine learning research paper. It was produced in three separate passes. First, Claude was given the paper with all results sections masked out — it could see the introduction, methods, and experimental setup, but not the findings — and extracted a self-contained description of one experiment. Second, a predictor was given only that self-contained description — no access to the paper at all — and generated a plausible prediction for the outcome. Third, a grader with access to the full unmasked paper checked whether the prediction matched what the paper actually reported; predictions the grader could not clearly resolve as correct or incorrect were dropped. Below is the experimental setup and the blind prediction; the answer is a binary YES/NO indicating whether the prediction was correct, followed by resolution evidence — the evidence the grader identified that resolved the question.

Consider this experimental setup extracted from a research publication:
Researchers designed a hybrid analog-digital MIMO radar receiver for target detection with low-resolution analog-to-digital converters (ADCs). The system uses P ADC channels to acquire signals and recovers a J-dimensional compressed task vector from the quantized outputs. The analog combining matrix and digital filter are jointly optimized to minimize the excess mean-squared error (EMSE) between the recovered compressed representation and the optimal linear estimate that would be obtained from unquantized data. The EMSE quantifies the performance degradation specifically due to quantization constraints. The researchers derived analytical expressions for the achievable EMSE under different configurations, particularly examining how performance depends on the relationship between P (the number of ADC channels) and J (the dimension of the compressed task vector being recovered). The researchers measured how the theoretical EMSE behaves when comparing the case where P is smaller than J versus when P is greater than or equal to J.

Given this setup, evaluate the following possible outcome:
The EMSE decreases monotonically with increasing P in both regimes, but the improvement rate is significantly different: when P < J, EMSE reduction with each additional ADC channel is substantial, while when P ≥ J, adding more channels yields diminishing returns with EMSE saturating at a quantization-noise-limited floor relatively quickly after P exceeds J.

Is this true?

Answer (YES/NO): NO